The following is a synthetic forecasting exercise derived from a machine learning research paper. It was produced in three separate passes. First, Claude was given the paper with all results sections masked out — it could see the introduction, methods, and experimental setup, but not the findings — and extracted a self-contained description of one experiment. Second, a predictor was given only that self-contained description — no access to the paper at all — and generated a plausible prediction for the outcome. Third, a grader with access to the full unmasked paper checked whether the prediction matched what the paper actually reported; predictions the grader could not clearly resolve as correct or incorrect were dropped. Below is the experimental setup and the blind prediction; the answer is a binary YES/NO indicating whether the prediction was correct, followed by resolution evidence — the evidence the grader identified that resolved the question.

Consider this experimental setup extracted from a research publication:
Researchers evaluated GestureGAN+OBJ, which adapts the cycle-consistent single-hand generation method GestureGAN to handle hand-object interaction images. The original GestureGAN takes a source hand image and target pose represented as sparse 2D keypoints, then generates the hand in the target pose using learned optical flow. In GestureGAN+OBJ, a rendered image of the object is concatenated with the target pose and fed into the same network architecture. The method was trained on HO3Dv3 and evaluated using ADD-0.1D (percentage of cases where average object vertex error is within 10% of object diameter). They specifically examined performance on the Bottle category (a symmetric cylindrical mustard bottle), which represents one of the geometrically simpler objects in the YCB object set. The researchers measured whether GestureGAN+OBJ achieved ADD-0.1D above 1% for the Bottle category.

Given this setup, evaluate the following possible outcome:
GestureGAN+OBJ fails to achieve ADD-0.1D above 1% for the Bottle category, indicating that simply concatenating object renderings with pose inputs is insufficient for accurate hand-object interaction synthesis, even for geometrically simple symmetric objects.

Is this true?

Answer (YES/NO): YES